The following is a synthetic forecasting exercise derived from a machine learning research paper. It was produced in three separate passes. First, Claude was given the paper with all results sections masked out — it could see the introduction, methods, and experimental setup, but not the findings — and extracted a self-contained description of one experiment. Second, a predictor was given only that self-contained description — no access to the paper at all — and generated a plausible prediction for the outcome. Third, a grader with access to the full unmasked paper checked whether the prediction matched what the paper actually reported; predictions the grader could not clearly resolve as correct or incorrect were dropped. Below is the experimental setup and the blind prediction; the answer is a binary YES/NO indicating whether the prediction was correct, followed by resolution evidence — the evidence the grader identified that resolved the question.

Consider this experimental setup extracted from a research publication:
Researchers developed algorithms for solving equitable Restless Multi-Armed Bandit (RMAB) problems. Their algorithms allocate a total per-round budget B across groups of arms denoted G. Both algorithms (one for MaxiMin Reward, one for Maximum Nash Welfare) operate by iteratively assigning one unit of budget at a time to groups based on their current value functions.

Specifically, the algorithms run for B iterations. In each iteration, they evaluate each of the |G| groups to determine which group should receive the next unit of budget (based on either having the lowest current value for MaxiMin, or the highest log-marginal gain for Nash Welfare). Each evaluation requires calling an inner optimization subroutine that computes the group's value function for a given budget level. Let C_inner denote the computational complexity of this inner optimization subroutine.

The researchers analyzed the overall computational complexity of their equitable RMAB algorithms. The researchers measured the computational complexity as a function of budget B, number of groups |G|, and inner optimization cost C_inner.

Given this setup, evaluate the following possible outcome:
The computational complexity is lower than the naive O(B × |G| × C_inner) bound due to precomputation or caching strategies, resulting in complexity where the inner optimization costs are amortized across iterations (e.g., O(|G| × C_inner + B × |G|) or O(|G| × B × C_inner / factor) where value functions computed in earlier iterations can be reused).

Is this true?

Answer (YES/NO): NO